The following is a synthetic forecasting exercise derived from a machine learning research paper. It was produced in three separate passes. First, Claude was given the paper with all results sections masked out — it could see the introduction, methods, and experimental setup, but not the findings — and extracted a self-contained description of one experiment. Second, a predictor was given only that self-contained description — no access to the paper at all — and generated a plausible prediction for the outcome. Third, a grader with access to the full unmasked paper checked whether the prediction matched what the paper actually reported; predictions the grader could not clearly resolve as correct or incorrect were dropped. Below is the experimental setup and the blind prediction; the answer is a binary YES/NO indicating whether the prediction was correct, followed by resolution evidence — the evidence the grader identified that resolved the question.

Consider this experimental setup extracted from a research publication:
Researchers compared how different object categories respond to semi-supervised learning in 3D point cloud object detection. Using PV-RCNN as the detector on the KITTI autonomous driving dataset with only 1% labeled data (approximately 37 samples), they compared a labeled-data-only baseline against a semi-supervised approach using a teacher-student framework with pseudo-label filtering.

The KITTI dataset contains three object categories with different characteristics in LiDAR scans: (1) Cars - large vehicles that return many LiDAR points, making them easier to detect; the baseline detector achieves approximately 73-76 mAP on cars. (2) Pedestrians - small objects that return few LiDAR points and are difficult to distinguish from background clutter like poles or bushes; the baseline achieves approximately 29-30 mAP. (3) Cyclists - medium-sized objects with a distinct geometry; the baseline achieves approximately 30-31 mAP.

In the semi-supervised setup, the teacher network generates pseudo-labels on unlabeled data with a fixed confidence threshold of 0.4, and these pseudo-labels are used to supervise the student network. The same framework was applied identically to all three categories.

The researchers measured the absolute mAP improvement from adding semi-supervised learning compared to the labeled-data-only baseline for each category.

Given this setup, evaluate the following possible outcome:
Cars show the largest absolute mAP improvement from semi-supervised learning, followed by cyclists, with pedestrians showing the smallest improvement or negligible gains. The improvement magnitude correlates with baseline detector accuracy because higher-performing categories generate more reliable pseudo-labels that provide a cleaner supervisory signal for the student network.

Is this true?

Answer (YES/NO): NO